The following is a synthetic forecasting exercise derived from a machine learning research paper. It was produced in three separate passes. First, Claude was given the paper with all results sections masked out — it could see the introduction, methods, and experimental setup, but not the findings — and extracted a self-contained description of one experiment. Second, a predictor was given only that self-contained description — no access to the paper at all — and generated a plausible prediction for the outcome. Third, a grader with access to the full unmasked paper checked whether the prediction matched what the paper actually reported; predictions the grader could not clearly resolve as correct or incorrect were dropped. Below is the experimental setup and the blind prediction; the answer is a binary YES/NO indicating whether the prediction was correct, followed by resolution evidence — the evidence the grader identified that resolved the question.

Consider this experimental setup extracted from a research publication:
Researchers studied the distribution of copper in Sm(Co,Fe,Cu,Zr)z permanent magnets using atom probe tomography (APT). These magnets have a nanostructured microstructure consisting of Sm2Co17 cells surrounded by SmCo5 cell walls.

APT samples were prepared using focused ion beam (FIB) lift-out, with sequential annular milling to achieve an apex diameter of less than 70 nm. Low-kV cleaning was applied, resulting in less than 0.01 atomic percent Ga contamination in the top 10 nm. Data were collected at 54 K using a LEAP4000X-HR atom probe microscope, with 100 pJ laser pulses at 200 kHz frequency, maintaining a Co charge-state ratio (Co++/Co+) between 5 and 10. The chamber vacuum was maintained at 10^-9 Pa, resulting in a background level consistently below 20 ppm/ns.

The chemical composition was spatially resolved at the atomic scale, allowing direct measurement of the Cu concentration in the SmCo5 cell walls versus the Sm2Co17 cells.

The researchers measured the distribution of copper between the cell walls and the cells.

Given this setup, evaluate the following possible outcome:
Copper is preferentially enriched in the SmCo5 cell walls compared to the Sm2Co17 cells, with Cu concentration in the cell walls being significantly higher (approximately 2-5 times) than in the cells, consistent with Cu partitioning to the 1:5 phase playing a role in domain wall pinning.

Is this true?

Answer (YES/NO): YES